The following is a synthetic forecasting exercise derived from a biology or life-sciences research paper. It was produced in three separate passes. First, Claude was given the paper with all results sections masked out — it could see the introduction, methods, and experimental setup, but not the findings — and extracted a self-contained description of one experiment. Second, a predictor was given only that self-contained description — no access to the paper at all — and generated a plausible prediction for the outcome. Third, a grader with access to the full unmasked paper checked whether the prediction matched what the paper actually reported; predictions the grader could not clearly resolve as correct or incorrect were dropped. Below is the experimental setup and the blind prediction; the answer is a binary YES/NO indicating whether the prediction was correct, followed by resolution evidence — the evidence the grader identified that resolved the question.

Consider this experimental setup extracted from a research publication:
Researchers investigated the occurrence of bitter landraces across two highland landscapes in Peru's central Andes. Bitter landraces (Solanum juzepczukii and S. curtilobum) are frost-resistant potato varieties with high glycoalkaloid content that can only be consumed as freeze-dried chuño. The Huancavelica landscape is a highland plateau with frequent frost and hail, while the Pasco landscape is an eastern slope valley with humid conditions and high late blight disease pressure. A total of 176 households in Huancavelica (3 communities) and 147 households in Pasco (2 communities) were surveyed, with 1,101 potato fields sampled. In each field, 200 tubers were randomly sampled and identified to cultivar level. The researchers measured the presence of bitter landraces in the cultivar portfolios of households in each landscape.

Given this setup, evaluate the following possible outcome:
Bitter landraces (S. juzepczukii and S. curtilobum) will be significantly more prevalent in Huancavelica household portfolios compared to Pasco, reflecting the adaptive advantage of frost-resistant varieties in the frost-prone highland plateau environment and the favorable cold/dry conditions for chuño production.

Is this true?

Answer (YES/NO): YES